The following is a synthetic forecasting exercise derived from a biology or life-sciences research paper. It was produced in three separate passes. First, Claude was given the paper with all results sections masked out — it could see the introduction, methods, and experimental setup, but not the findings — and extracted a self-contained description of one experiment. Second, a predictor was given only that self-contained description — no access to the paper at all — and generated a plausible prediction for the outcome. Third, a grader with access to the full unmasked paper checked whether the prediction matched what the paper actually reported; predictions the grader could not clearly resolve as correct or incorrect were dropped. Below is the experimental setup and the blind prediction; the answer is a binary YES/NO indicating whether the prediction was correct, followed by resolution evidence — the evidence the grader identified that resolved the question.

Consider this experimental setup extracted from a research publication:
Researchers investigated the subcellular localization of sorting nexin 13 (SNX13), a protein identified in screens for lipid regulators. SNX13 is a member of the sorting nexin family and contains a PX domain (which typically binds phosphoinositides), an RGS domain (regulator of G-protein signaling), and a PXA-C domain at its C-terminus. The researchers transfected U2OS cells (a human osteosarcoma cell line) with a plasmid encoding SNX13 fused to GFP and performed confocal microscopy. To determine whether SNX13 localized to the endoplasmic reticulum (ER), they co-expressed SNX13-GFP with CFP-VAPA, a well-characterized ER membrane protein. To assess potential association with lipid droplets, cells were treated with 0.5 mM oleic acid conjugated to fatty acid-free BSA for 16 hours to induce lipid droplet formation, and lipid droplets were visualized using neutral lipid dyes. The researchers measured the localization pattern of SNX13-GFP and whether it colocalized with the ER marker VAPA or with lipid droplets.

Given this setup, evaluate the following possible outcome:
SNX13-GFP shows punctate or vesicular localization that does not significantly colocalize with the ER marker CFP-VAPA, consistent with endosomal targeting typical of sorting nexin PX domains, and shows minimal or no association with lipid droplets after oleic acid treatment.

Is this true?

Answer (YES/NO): NO